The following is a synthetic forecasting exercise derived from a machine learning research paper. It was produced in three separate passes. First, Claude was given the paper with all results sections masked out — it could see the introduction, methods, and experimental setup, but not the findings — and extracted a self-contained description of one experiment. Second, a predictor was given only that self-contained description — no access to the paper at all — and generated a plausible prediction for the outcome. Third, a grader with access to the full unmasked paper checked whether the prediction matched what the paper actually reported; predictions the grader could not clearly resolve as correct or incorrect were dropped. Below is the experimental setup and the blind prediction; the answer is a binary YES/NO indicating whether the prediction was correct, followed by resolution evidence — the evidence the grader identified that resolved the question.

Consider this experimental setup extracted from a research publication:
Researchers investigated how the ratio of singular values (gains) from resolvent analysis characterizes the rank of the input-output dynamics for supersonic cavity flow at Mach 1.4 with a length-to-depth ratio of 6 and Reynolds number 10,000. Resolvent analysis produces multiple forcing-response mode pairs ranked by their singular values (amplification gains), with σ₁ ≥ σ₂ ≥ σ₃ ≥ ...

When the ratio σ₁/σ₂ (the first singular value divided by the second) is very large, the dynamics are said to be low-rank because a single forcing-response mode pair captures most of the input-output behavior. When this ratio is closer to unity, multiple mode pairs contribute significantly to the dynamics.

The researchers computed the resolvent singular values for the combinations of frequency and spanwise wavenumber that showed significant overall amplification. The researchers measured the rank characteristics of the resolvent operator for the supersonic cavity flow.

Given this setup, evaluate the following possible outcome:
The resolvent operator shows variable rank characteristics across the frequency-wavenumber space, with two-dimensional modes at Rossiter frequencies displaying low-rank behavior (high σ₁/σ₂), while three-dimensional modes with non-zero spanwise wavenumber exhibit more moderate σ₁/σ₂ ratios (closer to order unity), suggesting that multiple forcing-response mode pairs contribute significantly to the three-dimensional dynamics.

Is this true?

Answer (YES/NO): NO